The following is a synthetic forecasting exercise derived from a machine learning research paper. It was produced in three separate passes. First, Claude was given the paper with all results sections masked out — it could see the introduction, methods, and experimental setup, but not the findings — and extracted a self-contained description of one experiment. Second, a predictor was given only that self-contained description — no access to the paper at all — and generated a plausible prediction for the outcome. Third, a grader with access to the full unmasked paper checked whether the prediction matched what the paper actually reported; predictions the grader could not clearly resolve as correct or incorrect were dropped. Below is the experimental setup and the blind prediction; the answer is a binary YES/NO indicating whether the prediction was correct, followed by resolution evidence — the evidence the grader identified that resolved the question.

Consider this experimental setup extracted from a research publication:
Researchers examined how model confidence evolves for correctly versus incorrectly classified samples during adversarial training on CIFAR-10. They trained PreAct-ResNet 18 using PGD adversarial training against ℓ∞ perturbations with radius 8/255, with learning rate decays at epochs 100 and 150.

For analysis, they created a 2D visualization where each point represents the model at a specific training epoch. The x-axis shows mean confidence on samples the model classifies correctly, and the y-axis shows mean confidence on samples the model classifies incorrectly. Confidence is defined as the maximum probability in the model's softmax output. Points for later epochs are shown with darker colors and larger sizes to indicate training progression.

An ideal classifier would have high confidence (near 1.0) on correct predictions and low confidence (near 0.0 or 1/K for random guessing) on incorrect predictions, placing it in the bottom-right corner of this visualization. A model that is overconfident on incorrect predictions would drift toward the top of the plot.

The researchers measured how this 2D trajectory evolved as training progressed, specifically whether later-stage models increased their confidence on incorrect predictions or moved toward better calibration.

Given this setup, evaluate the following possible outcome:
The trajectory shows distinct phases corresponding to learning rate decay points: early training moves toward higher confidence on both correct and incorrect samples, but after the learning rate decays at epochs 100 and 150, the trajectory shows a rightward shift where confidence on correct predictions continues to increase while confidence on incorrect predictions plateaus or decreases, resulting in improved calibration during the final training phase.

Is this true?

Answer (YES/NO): NO